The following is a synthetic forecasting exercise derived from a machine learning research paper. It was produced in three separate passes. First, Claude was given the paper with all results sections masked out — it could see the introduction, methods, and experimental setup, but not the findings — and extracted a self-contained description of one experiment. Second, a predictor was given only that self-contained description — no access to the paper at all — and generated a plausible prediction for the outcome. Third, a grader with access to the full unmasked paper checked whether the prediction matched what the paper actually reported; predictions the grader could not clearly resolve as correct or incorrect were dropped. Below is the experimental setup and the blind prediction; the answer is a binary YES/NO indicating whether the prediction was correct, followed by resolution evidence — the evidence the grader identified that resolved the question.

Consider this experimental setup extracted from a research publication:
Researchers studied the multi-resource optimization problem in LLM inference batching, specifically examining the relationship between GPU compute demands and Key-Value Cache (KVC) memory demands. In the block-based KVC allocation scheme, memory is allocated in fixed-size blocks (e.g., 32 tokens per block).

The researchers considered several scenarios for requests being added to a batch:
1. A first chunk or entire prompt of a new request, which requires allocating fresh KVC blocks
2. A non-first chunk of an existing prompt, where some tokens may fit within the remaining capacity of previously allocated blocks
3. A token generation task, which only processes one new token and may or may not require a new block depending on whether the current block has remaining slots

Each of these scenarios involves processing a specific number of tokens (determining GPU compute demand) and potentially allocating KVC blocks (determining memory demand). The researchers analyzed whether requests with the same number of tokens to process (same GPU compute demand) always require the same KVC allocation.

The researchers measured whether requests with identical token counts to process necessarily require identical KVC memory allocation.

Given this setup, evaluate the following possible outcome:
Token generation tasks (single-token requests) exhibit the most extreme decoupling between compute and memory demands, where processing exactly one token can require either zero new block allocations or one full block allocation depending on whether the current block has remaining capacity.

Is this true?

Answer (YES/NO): YES